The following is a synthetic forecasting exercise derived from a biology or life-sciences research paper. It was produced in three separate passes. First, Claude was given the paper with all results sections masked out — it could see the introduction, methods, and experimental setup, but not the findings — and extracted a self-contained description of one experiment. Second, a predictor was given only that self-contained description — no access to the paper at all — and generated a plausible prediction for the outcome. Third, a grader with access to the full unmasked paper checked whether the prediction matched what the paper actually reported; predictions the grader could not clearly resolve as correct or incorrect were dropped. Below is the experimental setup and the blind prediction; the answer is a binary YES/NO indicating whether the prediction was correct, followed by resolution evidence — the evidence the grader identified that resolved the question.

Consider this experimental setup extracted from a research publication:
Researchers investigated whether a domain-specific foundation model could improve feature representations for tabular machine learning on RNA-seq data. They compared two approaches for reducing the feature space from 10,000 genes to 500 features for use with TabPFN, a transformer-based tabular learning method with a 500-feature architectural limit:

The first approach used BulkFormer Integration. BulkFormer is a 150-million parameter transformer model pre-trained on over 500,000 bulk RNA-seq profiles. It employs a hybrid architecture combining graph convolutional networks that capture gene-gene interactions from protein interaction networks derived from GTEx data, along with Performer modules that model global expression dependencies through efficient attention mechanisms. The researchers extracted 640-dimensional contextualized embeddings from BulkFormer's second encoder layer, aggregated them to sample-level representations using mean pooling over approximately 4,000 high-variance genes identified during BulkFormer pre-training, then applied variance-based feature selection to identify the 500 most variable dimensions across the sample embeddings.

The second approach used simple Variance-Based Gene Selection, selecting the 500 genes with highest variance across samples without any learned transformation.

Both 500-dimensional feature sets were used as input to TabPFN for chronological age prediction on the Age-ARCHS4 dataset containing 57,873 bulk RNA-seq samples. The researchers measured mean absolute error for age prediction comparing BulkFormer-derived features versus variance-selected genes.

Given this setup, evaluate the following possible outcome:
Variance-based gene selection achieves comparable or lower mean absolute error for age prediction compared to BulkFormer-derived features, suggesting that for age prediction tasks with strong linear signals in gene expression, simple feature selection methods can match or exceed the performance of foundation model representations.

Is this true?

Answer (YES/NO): YES